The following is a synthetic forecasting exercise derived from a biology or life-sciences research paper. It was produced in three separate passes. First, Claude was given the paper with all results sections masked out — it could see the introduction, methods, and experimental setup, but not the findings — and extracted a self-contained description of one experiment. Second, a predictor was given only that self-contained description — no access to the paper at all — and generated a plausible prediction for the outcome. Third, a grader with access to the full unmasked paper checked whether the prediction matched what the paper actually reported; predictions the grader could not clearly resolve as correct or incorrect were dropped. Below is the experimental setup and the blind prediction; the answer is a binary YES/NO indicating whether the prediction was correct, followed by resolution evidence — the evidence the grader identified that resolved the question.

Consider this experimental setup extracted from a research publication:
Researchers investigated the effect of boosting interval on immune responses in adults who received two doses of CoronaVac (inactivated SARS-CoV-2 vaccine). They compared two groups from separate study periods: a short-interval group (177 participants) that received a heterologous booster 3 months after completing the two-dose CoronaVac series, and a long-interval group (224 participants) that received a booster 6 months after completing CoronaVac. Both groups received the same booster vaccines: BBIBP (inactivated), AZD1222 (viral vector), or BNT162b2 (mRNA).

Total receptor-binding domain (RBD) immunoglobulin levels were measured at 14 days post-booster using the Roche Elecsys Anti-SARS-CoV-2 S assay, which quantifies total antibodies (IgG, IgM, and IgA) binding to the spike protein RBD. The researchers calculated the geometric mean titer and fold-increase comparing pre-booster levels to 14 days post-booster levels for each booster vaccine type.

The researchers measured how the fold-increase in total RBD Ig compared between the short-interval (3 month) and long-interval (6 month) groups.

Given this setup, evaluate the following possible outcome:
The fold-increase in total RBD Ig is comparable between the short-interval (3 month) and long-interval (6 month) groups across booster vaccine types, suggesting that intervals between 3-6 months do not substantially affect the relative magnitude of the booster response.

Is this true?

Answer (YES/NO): NO